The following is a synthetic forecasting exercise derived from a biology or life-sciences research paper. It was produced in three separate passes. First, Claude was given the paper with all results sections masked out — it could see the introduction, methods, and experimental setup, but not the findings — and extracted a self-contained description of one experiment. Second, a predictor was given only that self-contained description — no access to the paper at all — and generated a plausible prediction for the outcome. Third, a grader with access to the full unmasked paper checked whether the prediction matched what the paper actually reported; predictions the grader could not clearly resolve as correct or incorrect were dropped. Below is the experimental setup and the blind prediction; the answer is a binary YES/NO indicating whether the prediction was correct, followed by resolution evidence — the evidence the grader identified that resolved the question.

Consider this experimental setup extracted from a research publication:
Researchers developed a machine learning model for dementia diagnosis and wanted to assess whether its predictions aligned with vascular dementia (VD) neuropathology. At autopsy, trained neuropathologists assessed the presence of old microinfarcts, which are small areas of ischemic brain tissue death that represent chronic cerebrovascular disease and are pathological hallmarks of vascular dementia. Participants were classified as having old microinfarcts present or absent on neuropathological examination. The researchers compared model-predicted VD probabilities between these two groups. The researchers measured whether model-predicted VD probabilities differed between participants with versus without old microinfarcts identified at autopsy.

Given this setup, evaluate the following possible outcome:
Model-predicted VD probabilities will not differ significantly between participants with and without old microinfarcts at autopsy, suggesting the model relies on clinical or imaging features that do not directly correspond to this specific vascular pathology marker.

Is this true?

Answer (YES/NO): NO